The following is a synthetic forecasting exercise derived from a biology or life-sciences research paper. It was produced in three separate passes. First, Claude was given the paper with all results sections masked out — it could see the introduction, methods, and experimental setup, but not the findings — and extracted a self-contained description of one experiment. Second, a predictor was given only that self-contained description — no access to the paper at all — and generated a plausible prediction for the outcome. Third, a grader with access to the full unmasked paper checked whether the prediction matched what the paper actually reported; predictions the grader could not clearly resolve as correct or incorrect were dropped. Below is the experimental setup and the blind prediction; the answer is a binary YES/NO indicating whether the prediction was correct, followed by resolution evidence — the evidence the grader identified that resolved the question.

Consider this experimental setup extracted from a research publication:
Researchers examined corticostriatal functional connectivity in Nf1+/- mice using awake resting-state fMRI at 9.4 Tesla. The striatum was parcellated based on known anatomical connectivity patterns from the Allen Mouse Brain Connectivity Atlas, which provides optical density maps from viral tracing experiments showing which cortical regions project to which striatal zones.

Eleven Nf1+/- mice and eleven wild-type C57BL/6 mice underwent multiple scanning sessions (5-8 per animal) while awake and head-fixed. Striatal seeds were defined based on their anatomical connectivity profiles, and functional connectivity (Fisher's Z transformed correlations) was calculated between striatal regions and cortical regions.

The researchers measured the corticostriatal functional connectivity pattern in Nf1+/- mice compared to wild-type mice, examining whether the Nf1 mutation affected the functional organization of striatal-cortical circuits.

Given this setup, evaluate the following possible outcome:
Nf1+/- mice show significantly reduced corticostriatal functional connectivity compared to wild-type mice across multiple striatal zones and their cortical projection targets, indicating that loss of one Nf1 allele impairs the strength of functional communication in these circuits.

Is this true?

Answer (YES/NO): NO